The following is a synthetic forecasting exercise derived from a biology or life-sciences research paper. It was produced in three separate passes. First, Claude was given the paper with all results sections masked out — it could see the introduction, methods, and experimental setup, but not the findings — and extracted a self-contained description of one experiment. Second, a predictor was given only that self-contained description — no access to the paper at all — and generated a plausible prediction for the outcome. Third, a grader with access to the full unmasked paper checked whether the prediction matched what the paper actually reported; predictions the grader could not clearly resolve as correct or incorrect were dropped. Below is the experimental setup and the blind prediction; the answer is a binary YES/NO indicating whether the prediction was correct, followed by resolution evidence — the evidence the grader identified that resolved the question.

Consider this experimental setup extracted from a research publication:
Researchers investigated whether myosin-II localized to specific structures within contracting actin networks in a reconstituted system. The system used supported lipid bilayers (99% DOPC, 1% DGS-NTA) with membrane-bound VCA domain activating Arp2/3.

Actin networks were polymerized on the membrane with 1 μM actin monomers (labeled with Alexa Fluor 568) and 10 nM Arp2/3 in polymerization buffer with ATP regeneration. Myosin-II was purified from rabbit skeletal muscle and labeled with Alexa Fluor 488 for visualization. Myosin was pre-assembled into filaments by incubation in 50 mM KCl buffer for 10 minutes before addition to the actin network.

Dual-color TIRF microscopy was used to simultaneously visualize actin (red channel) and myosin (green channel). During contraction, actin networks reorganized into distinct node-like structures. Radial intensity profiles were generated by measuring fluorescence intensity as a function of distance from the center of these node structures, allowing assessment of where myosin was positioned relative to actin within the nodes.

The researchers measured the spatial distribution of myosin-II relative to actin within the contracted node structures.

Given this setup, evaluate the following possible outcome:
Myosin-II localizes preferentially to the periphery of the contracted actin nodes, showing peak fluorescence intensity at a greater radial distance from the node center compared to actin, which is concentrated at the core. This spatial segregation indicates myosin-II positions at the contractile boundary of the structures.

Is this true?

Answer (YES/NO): NO